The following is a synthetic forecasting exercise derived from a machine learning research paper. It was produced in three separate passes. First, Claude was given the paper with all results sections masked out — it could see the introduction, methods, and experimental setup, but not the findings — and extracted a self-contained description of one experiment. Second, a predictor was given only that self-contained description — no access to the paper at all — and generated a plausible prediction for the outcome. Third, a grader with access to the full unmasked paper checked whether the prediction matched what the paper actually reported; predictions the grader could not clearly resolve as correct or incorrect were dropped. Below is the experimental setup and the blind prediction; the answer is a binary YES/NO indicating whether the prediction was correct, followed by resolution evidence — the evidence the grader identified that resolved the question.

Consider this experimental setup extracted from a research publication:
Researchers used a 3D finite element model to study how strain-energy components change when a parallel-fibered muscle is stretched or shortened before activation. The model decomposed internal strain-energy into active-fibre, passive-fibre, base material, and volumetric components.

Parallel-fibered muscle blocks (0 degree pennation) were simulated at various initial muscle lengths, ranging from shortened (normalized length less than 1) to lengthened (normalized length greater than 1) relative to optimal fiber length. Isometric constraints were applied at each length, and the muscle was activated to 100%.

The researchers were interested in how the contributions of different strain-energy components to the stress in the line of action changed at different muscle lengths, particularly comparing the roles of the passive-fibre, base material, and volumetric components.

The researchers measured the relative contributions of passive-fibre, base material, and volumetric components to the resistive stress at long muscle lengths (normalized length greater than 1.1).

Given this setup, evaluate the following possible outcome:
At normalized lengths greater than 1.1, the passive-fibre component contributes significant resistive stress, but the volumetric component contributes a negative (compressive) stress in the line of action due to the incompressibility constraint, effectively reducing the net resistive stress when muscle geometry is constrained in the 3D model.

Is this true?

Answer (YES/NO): NO